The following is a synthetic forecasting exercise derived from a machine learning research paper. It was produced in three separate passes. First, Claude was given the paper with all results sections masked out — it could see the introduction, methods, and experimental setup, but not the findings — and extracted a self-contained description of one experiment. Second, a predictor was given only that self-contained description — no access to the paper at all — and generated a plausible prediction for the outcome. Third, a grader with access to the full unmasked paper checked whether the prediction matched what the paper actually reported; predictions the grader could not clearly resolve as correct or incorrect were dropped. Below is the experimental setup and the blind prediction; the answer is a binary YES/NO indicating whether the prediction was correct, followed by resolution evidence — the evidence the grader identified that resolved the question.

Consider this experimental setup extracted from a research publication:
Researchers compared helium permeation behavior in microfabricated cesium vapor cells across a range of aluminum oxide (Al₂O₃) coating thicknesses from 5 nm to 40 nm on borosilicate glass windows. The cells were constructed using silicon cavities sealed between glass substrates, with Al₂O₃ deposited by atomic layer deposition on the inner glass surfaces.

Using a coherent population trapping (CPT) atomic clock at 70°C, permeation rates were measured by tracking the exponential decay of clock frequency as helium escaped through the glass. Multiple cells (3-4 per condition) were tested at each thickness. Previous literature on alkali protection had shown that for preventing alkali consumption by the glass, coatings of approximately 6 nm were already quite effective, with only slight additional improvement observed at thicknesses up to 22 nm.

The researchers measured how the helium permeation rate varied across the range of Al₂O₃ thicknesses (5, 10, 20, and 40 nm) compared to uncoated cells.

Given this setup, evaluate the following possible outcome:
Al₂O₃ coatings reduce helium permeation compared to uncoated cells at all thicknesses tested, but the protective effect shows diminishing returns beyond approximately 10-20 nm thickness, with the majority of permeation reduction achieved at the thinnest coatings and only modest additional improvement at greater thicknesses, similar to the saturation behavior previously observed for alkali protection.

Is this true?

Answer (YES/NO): NO